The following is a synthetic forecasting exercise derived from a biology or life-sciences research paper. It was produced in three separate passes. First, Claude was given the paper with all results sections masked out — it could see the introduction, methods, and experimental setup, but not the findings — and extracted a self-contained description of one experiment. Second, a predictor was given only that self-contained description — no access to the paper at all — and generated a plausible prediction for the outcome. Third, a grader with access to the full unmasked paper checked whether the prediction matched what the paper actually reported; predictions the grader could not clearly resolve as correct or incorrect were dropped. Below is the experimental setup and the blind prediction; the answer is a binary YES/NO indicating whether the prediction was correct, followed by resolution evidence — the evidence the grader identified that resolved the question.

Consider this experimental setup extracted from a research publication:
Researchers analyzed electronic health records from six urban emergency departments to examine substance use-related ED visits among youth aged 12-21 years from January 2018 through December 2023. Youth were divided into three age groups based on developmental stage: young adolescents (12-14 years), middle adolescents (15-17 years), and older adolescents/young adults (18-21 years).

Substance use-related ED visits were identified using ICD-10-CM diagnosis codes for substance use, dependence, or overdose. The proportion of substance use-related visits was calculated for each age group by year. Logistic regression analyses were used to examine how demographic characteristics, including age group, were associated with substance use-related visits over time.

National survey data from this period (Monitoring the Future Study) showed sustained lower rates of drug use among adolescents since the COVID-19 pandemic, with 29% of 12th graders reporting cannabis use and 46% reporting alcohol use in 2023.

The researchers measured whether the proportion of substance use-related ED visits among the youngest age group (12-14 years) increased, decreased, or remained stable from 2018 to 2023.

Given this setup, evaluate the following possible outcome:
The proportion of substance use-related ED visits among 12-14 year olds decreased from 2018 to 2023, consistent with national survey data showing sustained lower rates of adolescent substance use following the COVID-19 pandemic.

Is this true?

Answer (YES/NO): NO